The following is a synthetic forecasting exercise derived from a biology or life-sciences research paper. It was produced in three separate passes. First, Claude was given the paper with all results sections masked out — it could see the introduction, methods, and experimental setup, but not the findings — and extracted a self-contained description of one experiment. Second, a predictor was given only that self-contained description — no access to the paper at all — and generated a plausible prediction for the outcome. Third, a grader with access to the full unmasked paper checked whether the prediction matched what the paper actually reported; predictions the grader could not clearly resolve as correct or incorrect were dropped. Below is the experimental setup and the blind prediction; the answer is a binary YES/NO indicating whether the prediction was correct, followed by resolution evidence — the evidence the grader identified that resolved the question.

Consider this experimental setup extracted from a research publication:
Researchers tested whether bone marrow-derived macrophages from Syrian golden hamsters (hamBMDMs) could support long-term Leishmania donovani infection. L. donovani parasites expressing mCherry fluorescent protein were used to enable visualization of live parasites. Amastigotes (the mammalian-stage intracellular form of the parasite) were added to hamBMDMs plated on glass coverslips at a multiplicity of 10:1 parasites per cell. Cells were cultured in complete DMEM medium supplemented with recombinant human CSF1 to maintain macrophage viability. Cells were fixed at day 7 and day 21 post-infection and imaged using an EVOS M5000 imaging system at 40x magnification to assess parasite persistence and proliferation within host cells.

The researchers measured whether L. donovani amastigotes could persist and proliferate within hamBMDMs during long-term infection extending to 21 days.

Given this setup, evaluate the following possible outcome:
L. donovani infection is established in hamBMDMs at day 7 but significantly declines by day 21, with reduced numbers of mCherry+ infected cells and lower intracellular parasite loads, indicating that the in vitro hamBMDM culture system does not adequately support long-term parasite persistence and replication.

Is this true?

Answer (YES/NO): NO